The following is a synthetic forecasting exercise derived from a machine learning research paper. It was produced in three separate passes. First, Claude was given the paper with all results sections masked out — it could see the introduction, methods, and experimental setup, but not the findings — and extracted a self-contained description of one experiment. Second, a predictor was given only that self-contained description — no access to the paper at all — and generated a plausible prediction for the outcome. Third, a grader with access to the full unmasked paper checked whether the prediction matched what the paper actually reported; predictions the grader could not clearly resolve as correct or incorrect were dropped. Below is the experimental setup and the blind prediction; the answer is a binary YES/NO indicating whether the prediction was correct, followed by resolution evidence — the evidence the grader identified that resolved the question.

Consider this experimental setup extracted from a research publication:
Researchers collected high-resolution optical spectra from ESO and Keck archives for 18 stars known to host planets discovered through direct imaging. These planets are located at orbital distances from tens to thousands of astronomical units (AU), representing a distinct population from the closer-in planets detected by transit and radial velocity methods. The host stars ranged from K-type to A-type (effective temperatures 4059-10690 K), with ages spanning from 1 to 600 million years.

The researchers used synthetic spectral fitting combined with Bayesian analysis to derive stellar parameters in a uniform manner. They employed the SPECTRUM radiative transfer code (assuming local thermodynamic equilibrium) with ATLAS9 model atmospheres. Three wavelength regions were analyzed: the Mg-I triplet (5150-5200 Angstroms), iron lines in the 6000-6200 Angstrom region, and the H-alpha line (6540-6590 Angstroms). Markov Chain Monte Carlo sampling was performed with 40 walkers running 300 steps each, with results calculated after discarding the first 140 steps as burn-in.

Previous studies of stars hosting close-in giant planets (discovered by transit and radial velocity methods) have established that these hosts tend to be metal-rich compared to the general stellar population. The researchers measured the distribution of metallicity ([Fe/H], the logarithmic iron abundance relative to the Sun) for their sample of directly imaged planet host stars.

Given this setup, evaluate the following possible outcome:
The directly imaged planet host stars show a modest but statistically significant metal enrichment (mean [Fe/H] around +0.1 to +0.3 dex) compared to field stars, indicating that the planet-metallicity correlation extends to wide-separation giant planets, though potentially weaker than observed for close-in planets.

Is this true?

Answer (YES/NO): NO